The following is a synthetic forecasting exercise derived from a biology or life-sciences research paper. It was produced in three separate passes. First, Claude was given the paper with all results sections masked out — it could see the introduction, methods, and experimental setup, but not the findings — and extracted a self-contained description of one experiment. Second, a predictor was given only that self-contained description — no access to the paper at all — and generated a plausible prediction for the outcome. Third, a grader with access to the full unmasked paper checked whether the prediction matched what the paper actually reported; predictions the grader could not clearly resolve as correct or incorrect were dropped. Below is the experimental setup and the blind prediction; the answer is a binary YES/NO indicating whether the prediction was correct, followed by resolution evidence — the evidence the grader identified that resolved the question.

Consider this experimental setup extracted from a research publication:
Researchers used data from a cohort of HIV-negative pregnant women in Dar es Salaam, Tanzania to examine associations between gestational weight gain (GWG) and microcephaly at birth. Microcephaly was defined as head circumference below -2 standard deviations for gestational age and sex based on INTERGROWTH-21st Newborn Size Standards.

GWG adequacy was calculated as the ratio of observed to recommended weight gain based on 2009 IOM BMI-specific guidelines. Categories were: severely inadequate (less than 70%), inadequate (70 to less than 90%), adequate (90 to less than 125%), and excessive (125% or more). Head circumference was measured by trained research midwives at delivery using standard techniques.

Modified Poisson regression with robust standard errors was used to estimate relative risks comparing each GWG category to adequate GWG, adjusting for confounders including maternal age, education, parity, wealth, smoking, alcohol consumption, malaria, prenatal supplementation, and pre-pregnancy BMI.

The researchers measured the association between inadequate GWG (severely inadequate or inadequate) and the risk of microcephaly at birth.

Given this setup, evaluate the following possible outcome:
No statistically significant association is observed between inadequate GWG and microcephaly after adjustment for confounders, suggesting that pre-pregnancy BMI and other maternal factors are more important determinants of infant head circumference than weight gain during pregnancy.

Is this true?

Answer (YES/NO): NO